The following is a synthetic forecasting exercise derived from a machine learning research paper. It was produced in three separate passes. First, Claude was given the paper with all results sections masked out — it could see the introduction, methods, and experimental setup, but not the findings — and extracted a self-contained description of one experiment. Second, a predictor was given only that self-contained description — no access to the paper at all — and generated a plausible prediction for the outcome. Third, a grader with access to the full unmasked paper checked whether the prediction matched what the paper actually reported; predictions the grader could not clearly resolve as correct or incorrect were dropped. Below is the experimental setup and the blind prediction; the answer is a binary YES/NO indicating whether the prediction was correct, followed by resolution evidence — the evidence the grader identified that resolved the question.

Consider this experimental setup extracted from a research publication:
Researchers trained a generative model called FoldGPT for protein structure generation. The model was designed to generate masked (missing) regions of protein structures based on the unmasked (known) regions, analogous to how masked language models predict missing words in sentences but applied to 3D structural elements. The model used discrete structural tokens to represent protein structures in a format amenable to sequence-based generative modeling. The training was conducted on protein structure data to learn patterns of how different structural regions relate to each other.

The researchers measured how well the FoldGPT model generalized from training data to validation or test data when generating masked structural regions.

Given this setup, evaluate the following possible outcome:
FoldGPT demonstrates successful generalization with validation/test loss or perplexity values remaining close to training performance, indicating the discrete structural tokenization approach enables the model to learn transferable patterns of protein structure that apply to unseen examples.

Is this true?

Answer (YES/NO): NO